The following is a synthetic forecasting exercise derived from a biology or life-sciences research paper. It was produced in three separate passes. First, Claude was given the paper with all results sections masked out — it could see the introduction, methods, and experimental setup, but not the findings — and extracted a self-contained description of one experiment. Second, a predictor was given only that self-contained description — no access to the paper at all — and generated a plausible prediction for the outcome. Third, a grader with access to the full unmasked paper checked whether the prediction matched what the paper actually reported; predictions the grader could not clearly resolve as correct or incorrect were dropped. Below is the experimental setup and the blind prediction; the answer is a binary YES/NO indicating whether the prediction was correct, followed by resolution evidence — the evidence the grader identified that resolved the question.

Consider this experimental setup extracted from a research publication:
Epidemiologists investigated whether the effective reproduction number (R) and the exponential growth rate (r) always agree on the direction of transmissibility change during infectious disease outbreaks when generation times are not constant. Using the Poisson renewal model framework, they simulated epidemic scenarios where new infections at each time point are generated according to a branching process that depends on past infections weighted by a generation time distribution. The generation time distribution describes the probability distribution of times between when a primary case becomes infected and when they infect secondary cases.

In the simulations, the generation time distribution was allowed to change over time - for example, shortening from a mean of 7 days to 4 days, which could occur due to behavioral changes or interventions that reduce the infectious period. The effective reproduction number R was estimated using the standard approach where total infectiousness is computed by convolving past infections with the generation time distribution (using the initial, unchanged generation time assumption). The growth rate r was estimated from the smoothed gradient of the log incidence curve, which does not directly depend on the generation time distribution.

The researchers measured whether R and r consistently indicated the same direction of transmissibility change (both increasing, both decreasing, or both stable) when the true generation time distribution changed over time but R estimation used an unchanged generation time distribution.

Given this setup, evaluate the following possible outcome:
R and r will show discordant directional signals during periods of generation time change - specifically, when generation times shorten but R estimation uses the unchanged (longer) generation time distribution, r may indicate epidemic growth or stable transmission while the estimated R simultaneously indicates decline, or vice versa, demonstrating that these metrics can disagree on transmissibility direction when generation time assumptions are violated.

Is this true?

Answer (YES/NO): YES